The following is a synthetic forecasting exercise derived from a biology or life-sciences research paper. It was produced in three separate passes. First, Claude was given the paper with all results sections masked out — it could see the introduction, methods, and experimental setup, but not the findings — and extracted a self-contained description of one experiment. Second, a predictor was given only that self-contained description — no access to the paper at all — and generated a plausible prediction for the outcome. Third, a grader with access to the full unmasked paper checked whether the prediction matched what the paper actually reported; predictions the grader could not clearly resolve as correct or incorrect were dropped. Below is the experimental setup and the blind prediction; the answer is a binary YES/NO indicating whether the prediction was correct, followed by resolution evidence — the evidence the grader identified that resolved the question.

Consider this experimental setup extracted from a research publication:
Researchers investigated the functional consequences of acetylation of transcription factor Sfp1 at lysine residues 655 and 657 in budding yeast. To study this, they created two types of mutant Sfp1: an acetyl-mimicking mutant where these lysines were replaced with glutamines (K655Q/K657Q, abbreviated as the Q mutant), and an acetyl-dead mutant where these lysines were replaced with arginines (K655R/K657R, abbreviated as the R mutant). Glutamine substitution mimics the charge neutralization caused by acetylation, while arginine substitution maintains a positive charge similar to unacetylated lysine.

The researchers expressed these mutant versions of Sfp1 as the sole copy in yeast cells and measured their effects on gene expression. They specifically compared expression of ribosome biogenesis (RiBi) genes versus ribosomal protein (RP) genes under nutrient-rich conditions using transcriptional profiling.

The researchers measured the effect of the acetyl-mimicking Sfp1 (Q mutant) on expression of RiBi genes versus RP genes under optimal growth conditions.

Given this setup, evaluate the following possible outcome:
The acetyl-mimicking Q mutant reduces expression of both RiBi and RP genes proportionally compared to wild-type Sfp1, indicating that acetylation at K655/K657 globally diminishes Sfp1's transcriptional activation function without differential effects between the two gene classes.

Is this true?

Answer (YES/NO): NO